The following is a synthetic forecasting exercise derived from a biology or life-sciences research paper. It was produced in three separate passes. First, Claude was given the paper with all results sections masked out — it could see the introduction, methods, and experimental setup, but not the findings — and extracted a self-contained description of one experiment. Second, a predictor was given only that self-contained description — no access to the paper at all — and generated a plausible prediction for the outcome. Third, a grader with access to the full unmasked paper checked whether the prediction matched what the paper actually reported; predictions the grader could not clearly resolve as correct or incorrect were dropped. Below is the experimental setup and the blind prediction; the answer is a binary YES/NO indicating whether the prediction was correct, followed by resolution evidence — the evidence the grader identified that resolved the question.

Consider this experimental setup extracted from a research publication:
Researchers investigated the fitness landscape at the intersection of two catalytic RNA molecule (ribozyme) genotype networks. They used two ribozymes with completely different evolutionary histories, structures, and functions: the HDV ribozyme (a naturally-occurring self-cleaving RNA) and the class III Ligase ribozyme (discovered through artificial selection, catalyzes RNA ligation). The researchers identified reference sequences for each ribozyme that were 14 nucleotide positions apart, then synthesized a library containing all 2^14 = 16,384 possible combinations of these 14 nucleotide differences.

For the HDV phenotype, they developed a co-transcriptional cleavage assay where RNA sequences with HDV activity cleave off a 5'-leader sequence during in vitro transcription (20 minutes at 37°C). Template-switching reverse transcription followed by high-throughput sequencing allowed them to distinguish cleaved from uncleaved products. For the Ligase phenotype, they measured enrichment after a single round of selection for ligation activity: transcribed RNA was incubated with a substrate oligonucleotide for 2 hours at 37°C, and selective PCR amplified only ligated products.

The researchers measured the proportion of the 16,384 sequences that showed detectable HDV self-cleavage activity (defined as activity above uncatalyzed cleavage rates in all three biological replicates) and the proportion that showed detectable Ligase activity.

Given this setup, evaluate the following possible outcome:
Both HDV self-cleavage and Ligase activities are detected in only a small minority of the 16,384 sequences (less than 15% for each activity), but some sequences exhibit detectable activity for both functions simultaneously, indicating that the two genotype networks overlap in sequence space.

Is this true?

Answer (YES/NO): NO